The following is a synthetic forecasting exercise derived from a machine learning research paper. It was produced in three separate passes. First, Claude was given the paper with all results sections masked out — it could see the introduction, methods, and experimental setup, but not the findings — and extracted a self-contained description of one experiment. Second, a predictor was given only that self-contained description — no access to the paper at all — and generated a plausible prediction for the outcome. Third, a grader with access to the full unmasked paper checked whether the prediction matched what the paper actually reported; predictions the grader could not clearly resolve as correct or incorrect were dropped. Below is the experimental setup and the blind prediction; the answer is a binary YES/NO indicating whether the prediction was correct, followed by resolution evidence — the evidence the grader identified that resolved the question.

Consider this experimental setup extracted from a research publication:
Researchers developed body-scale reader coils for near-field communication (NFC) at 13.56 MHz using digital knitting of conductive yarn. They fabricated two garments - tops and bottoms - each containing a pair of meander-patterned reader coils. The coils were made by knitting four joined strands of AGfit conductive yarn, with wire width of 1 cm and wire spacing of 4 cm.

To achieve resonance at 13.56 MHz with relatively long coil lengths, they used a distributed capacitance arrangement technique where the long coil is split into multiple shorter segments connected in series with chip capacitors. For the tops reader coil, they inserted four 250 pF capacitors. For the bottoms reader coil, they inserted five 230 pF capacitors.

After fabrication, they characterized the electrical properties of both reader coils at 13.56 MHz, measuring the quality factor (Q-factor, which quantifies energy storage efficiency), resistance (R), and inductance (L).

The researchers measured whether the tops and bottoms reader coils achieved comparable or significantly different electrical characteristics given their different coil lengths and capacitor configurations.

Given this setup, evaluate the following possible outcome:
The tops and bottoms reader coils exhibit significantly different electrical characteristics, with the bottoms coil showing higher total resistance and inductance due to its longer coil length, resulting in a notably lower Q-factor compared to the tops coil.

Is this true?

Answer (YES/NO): NO